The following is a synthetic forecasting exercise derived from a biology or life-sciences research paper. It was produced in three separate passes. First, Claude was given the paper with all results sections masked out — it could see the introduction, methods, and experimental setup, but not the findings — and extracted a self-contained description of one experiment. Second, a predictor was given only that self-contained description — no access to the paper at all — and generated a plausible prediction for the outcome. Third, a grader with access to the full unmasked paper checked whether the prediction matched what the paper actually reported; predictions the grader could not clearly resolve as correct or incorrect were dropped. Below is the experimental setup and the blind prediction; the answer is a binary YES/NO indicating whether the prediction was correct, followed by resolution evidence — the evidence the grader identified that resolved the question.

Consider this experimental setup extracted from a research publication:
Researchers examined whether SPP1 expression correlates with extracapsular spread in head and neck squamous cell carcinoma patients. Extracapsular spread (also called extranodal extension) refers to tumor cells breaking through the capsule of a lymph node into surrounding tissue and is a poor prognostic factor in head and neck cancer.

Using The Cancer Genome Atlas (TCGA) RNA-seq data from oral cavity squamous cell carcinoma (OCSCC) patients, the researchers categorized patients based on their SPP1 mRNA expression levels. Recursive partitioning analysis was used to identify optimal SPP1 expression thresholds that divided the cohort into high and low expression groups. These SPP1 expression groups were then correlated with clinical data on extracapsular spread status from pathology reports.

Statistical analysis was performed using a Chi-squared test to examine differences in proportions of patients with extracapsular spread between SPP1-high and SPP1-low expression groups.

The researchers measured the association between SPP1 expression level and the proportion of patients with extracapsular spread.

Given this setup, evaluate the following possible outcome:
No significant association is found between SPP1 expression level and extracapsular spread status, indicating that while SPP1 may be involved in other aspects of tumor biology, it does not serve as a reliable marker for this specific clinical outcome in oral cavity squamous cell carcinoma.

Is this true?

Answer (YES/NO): NO